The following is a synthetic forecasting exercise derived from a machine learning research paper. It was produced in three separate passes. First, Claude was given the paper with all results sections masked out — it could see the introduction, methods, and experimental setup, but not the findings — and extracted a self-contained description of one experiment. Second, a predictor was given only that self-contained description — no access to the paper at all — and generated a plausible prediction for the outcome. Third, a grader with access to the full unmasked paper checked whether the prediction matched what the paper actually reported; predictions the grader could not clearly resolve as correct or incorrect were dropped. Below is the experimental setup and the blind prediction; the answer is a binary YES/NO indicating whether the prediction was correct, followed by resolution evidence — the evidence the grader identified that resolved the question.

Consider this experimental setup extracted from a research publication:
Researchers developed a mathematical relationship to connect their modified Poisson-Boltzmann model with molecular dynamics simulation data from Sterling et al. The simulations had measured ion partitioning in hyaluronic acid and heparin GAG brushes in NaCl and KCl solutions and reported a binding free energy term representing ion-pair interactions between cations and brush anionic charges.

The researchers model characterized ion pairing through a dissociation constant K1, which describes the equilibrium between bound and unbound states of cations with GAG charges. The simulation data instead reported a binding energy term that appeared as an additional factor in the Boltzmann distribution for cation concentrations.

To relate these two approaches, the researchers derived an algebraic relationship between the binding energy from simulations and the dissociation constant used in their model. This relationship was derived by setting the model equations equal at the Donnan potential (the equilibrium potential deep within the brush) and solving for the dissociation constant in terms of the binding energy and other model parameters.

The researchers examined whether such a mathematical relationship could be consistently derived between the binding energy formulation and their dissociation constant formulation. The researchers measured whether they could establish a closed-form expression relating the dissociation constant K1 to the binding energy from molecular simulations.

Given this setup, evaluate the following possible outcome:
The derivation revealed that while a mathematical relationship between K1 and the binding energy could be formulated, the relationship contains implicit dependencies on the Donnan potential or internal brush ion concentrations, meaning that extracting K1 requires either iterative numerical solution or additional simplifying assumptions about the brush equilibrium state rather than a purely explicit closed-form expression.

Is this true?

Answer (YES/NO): NO